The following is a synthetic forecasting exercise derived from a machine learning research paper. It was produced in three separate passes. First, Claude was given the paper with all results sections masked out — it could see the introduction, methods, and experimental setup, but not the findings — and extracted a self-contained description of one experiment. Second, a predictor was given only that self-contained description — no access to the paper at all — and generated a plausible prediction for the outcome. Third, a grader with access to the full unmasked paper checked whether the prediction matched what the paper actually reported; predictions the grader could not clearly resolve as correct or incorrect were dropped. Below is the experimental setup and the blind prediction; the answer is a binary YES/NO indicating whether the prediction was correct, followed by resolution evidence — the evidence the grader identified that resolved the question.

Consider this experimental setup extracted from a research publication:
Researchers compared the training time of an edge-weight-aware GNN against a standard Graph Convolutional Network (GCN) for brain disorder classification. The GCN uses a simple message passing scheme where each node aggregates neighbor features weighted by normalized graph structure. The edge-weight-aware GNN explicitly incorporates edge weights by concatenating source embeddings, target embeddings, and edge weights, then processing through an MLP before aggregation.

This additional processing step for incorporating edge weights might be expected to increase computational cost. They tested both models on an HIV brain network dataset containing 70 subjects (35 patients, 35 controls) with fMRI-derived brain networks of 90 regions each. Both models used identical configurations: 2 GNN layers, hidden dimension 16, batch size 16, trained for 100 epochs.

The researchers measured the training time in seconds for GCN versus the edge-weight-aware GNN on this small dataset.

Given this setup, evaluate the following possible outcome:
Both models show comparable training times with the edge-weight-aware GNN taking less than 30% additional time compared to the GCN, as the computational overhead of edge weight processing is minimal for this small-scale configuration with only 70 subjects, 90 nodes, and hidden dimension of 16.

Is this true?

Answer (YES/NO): NO